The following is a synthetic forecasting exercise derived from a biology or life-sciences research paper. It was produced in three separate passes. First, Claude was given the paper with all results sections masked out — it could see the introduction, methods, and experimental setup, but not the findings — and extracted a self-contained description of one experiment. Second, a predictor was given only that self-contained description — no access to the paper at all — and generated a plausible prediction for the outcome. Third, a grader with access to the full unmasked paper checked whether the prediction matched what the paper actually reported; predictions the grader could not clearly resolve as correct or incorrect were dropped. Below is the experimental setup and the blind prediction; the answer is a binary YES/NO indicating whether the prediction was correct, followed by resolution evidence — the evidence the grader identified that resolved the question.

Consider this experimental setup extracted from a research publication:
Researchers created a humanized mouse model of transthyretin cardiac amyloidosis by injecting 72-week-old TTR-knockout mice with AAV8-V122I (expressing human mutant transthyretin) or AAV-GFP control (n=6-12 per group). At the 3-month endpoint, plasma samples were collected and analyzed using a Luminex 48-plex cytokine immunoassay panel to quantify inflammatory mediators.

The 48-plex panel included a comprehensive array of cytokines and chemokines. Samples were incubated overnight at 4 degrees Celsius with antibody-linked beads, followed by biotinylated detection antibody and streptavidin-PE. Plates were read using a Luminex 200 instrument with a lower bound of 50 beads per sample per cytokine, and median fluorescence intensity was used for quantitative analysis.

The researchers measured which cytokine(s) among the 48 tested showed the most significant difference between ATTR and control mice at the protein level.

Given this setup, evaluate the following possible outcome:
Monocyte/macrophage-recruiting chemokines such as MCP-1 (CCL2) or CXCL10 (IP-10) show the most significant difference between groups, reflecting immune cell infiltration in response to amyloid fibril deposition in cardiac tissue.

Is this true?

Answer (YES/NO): NO